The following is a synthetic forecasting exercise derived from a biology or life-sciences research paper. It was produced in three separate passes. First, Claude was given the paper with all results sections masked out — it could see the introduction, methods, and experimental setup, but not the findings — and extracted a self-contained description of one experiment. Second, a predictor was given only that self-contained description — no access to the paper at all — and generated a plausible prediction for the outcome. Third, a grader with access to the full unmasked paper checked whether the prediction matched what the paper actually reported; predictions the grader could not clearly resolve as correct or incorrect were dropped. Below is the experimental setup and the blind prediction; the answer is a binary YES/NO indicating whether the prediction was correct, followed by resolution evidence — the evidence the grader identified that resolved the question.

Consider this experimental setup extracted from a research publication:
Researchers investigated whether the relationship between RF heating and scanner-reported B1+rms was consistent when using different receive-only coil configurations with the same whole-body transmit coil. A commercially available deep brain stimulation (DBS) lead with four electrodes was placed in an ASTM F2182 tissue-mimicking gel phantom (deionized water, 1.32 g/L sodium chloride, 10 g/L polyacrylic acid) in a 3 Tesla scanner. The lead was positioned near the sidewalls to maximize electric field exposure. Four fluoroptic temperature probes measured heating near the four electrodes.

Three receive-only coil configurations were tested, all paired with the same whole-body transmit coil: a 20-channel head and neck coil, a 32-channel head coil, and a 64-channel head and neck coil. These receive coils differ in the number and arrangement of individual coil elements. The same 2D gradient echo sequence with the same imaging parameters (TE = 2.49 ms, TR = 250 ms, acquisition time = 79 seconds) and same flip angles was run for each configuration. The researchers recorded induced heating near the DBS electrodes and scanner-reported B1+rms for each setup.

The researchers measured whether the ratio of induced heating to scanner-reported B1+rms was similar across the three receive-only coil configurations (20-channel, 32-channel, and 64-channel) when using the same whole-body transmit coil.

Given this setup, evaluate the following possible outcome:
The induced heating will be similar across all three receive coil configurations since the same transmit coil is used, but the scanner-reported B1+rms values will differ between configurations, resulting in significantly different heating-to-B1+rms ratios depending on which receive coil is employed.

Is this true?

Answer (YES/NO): NO